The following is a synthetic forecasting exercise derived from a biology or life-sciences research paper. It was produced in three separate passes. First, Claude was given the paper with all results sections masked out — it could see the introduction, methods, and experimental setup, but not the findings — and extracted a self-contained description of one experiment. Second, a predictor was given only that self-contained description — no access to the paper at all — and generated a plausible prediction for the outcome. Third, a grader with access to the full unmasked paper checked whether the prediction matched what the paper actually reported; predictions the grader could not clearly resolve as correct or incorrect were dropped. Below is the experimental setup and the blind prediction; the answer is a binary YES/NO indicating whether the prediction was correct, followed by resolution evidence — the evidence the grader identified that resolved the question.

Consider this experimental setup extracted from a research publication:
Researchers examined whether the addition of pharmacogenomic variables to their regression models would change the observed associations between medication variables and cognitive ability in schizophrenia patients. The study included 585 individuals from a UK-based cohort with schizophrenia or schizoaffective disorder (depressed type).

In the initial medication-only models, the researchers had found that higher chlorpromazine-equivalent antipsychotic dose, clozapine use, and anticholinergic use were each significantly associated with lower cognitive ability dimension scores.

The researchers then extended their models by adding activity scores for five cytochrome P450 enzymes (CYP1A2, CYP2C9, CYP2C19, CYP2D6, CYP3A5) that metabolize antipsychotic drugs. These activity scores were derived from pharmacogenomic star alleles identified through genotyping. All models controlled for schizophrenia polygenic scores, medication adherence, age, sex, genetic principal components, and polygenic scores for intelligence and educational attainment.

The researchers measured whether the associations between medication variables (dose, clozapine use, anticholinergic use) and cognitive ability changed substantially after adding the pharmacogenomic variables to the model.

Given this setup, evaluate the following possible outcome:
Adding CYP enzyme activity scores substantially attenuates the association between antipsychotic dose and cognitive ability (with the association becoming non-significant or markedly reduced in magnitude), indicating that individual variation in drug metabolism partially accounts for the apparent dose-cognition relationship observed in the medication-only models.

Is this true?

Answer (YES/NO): NO